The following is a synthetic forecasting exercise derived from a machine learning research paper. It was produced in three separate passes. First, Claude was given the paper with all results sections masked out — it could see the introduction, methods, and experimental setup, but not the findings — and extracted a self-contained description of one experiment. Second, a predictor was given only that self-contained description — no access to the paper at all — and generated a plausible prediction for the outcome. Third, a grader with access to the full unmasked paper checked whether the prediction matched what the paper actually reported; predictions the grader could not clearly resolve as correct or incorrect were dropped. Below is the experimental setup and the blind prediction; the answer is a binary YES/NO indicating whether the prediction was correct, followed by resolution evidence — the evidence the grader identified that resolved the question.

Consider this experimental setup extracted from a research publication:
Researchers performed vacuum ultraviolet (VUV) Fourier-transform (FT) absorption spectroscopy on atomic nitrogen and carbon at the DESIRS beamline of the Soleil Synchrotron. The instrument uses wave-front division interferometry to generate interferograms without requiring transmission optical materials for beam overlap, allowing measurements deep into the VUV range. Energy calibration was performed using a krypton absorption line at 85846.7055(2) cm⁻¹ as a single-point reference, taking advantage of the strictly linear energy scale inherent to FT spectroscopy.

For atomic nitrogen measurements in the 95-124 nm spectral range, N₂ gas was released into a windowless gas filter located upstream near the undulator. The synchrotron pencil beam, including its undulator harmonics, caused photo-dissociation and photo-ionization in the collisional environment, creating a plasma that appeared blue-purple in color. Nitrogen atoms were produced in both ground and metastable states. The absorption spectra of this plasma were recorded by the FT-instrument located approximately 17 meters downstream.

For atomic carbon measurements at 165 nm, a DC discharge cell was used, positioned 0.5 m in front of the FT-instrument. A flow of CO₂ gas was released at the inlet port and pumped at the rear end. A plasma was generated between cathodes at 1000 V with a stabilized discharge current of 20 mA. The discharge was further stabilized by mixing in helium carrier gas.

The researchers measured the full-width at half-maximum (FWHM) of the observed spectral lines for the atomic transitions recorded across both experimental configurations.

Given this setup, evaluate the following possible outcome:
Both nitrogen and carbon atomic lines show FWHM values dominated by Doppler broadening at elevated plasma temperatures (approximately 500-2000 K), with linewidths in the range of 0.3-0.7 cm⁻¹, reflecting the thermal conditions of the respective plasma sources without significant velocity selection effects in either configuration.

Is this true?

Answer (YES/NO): NO